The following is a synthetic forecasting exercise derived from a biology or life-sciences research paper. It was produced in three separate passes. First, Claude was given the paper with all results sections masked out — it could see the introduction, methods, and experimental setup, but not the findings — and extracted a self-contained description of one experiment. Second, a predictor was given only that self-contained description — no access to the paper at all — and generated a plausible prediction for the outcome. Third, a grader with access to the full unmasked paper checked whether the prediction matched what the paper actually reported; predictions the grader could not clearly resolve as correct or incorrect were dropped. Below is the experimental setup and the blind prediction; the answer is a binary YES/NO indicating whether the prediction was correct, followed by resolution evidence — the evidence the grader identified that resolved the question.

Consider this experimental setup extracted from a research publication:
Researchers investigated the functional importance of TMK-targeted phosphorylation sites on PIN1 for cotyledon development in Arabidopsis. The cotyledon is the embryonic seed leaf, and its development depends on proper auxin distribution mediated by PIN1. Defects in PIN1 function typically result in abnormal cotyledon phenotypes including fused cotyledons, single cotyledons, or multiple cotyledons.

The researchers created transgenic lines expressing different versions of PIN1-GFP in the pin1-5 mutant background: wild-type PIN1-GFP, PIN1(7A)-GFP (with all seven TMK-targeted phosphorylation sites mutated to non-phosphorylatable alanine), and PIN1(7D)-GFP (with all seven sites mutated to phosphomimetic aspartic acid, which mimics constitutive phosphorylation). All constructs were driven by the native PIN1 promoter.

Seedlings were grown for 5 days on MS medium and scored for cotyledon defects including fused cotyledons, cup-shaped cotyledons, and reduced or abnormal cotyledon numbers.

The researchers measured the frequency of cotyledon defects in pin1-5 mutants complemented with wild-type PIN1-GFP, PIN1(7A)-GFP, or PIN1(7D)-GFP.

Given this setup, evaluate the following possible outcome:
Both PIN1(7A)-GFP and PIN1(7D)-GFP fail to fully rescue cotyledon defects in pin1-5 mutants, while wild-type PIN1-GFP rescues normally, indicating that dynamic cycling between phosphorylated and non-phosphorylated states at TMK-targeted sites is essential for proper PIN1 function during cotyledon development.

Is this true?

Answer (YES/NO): NO